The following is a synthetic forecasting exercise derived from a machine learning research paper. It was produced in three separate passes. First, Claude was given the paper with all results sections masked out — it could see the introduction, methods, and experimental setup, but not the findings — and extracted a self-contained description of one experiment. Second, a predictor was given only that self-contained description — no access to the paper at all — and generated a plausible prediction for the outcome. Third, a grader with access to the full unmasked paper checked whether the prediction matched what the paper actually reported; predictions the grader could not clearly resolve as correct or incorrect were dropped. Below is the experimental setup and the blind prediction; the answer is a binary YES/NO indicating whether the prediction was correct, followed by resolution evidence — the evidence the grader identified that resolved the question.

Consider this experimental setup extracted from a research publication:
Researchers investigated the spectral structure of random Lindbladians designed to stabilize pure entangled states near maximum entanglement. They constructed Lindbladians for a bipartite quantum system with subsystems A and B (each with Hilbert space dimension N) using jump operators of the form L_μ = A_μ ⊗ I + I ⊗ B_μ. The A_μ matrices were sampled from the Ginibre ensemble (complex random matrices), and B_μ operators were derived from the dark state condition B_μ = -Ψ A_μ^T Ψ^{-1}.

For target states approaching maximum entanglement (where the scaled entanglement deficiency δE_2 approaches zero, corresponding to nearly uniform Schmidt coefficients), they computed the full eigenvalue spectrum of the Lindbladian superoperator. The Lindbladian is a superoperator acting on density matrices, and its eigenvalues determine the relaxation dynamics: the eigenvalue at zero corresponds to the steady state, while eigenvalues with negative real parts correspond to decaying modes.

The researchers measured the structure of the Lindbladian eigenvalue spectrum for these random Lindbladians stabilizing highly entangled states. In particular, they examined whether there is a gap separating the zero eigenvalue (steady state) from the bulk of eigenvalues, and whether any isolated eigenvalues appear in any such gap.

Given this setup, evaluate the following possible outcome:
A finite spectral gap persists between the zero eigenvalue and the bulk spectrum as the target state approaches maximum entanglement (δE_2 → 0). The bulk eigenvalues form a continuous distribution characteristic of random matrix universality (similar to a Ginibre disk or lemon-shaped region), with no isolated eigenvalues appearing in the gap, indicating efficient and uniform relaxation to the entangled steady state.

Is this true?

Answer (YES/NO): NO